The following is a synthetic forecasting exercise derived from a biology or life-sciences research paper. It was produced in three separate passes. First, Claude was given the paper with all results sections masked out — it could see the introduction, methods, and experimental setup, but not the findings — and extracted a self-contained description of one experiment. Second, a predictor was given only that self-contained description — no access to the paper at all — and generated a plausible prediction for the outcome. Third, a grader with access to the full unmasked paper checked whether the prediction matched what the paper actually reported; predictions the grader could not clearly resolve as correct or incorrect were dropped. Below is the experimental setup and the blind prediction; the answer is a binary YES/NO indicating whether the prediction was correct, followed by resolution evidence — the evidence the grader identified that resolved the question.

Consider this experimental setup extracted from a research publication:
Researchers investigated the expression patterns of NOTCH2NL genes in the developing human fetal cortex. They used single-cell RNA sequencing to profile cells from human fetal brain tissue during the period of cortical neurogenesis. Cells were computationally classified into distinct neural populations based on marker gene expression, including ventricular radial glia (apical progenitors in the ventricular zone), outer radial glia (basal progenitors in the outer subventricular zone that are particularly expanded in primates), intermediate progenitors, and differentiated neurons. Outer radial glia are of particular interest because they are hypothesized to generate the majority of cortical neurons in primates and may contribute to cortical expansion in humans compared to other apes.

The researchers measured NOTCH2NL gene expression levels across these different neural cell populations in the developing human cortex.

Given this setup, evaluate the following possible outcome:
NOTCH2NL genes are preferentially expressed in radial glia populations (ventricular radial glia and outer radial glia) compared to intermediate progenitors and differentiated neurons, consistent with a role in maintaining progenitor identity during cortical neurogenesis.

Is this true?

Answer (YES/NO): YES